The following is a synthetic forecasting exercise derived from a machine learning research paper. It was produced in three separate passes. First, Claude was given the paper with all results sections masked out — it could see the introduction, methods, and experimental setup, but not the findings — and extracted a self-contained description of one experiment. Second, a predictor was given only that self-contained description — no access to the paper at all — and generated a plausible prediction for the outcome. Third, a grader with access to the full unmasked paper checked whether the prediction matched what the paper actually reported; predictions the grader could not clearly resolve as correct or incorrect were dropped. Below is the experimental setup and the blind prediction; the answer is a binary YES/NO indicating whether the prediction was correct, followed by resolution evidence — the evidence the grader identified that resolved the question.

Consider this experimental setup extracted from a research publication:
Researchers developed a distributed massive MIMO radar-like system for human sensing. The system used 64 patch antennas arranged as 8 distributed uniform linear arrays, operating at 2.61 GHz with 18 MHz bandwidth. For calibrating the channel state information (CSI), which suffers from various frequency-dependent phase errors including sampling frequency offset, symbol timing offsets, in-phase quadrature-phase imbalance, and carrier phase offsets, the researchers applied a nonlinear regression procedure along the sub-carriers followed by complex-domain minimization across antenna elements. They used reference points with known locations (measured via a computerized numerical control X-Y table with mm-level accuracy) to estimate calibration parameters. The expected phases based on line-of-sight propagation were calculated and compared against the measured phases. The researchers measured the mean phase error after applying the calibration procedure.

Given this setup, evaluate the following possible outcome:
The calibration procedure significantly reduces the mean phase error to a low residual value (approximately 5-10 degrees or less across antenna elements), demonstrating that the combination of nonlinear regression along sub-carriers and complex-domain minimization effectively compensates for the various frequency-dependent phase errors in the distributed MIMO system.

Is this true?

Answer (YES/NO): NO